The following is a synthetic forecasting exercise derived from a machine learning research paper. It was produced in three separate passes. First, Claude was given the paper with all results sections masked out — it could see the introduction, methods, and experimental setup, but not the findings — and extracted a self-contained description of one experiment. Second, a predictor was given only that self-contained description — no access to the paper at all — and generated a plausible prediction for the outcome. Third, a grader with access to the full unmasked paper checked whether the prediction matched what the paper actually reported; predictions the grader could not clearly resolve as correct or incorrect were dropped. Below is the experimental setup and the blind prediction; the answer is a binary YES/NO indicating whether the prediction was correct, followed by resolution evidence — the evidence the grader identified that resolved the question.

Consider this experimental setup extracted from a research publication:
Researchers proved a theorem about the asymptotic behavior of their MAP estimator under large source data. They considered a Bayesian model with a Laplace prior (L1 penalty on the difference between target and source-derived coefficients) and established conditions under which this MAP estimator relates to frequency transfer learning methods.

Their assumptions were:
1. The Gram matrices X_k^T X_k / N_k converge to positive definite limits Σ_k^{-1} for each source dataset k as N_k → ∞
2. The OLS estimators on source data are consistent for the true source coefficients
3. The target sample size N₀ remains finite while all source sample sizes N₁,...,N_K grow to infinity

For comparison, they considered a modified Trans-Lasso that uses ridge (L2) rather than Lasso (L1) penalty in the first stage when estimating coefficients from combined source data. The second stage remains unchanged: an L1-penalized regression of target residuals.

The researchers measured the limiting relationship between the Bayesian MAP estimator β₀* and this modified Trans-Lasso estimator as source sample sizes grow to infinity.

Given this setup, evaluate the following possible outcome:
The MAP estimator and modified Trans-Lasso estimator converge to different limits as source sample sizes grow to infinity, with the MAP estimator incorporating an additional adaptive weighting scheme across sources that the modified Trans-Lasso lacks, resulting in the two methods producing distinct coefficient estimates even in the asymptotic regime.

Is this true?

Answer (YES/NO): NO